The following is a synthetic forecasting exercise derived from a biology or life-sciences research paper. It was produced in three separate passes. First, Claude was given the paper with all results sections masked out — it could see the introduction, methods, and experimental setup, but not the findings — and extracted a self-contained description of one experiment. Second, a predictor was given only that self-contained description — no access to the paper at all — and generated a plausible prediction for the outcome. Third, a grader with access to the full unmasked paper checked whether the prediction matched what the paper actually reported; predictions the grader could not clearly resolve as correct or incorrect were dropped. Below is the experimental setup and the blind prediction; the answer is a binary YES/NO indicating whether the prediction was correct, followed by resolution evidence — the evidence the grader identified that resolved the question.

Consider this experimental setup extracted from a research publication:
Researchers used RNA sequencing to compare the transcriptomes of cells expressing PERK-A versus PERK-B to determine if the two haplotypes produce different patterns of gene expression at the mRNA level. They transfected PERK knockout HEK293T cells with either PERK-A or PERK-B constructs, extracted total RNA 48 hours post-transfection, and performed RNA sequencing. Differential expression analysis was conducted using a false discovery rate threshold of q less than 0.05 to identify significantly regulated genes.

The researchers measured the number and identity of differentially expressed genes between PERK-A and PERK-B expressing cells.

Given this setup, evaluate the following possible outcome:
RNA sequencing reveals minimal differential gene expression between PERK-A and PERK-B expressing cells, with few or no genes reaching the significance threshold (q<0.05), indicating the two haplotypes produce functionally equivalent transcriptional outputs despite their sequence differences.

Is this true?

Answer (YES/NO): YES